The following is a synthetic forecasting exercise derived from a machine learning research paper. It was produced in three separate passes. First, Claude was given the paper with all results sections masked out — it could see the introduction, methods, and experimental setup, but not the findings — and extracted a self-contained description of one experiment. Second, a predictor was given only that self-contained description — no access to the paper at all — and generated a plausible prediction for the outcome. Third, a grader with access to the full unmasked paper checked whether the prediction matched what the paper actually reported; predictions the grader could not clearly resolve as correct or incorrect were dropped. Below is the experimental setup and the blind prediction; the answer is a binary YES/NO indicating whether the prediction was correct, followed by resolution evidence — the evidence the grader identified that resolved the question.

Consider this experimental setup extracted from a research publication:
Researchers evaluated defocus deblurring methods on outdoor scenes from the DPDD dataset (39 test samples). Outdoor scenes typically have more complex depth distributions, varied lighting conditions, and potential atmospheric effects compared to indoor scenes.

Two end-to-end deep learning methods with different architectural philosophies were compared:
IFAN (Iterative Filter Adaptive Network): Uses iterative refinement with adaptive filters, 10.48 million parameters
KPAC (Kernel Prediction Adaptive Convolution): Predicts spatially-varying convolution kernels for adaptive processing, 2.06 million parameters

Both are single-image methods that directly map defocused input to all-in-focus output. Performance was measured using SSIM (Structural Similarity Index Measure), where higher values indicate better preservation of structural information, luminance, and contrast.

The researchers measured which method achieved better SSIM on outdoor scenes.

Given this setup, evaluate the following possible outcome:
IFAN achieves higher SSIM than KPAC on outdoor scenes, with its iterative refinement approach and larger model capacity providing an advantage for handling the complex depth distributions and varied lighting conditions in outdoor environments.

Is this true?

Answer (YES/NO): YES